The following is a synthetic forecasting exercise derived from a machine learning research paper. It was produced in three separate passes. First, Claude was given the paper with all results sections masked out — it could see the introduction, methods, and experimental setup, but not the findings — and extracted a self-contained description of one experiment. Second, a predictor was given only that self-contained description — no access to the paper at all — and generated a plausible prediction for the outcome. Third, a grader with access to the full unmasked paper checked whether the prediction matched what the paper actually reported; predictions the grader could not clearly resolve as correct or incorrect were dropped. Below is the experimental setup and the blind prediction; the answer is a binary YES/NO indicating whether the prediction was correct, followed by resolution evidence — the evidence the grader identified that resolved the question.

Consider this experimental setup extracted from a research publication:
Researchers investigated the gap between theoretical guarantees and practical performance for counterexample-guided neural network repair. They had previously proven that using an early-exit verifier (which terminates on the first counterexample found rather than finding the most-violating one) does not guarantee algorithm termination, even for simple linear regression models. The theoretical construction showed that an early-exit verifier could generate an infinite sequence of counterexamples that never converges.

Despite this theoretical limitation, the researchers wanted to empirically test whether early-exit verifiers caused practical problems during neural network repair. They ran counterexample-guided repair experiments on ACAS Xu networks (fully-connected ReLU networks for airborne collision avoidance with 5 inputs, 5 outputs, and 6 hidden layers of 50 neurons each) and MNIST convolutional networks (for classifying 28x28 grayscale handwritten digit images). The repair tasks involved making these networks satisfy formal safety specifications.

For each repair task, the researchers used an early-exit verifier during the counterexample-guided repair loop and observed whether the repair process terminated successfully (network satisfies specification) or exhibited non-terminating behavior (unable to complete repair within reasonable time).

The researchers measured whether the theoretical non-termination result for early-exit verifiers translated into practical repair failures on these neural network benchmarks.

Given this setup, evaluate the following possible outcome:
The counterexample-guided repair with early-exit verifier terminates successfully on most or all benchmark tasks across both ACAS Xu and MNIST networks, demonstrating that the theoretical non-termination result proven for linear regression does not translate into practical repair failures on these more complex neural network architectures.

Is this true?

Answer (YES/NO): YES